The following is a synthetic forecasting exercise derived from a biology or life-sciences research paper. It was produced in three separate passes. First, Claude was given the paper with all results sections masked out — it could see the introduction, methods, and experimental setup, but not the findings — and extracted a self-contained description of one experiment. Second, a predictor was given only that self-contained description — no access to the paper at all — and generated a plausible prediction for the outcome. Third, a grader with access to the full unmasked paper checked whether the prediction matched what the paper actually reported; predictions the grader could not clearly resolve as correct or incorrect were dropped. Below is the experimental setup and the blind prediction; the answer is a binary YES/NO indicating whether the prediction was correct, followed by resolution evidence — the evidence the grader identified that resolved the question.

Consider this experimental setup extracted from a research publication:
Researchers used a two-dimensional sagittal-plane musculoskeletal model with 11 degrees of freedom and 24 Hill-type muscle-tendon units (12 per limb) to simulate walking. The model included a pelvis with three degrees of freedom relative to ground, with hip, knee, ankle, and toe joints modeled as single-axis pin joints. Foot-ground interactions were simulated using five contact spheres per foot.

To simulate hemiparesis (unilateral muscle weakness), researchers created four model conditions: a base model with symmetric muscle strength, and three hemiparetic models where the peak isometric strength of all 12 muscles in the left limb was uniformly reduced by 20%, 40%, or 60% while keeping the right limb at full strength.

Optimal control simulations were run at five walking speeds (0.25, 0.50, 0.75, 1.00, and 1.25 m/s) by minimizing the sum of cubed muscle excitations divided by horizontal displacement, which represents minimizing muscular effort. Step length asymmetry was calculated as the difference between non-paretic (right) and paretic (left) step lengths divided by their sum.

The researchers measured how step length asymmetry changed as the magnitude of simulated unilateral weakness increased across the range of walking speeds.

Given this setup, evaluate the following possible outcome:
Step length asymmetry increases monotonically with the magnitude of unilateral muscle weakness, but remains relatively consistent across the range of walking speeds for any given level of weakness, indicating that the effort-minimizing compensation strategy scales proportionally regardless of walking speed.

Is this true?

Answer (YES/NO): NO